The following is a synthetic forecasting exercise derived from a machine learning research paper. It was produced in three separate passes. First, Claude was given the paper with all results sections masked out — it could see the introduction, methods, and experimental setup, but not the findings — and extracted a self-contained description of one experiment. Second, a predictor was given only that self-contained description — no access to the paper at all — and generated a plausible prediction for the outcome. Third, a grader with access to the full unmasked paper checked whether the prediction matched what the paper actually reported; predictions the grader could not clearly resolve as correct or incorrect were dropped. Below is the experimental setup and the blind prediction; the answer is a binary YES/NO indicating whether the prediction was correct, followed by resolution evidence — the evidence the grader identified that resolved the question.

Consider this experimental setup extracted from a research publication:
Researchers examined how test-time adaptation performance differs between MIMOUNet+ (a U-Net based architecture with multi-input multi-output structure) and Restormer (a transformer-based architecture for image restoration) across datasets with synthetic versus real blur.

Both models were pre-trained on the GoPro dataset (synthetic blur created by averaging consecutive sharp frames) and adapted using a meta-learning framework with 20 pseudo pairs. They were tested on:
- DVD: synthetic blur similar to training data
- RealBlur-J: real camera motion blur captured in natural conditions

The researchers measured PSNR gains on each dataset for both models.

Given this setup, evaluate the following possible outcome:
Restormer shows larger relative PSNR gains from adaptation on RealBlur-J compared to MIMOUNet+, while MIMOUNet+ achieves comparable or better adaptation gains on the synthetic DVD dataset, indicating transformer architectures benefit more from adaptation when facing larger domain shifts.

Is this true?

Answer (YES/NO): NO